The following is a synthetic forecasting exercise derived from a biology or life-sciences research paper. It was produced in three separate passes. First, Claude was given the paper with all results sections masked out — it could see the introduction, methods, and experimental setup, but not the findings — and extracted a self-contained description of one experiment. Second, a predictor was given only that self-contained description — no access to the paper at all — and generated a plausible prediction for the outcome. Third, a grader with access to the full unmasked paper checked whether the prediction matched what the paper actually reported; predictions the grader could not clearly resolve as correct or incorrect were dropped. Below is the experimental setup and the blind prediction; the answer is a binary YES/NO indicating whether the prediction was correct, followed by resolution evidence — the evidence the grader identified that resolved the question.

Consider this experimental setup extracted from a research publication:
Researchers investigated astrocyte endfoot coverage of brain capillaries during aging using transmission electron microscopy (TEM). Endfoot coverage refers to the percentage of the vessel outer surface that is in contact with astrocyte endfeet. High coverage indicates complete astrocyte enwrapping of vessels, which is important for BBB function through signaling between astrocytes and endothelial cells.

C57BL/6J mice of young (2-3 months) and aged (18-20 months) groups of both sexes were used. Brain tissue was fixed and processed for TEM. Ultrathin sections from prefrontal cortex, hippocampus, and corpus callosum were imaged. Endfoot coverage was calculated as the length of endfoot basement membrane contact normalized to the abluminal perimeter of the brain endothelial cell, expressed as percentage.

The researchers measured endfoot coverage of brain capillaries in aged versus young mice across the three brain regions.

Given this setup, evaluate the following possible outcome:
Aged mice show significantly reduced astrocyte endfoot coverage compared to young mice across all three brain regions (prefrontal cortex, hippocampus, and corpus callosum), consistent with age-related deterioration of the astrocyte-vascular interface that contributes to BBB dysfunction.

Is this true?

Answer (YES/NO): NO